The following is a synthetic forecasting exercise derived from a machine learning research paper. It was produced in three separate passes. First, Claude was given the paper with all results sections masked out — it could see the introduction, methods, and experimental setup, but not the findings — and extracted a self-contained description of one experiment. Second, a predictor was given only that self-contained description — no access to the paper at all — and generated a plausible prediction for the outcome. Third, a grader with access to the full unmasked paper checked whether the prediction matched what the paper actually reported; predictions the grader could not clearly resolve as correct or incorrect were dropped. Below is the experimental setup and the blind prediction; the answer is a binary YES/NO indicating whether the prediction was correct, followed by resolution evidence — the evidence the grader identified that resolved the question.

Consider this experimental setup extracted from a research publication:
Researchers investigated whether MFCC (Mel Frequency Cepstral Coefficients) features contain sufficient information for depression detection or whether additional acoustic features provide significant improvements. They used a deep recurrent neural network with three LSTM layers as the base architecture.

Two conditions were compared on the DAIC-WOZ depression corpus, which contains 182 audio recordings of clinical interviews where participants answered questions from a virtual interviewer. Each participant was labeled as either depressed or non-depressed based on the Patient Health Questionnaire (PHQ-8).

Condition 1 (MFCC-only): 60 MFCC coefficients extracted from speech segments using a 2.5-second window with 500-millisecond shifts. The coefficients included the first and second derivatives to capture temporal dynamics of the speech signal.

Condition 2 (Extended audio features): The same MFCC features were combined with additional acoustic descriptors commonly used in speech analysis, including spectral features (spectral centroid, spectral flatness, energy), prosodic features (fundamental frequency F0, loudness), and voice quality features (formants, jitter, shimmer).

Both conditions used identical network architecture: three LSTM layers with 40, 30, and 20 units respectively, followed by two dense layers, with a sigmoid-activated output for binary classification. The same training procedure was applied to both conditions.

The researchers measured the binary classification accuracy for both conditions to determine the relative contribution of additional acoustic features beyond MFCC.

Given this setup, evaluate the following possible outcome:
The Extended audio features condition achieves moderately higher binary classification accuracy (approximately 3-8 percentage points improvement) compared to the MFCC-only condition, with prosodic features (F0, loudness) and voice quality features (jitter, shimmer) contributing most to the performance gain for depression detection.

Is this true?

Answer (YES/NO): NO